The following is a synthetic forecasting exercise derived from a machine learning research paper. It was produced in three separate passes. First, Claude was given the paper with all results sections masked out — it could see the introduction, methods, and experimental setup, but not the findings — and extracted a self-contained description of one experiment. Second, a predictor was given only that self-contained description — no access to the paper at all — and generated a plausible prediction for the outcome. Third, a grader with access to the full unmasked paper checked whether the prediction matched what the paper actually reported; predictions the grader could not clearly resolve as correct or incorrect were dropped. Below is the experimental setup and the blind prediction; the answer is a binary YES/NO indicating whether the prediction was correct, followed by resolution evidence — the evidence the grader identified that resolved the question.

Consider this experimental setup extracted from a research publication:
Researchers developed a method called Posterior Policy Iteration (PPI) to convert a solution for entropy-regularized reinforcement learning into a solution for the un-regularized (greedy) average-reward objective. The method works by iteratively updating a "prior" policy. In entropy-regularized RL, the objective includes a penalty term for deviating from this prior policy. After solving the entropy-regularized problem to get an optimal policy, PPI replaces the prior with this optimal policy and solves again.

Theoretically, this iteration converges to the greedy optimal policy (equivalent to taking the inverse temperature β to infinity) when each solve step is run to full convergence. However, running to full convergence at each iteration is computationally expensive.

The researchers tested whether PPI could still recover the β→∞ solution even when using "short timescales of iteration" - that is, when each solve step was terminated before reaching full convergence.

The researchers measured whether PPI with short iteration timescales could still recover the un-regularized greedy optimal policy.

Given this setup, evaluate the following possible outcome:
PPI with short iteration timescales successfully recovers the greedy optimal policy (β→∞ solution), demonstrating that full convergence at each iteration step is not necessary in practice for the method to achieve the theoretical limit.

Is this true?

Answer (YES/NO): YES